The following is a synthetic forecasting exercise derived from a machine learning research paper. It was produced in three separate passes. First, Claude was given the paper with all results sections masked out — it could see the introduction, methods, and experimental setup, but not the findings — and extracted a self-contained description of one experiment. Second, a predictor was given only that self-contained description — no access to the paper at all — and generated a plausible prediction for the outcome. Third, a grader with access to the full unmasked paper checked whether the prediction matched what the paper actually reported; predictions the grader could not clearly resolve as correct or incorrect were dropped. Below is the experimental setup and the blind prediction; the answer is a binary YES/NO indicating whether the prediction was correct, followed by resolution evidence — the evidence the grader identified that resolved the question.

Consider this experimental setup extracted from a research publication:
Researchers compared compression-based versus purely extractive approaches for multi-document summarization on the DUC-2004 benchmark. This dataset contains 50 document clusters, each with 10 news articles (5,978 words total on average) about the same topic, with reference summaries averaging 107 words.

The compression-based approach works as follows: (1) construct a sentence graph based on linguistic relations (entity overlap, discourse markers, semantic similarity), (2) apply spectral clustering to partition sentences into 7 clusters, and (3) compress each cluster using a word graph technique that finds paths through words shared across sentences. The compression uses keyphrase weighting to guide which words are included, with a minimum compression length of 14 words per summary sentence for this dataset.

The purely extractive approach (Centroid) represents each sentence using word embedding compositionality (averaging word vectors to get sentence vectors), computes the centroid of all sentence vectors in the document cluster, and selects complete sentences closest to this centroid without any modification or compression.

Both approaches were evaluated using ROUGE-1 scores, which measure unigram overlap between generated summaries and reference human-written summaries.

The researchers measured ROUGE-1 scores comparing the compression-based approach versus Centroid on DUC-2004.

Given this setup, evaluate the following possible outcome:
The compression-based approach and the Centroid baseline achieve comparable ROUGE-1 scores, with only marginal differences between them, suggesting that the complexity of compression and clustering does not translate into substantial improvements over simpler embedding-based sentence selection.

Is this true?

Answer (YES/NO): YES